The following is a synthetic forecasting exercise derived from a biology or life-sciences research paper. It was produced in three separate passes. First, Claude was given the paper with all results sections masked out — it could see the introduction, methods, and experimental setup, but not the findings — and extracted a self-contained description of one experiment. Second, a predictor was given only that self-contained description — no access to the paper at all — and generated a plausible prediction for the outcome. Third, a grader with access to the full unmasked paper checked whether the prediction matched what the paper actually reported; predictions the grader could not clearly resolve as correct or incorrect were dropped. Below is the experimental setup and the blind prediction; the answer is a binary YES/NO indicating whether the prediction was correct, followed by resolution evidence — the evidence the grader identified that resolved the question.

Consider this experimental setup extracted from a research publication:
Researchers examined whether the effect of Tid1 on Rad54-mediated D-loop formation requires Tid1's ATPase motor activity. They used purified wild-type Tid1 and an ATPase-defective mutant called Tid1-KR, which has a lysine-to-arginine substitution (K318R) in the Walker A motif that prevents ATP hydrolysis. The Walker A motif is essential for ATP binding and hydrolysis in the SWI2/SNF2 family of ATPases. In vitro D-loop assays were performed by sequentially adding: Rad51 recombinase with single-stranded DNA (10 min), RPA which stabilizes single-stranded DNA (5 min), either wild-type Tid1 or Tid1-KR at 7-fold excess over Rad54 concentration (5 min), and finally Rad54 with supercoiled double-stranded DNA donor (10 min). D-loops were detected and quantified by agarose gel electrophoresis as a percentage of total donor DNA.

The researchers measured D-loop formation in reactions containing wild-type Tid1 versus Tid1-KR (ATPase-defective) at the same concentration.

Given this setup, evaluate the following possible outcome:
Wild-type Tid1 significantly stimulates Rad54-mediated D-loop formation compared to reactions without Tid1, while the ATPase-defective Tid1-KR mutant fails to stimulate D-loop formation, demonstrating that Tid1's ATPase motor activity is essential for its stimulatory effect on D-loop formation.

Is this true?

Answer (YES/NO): NO